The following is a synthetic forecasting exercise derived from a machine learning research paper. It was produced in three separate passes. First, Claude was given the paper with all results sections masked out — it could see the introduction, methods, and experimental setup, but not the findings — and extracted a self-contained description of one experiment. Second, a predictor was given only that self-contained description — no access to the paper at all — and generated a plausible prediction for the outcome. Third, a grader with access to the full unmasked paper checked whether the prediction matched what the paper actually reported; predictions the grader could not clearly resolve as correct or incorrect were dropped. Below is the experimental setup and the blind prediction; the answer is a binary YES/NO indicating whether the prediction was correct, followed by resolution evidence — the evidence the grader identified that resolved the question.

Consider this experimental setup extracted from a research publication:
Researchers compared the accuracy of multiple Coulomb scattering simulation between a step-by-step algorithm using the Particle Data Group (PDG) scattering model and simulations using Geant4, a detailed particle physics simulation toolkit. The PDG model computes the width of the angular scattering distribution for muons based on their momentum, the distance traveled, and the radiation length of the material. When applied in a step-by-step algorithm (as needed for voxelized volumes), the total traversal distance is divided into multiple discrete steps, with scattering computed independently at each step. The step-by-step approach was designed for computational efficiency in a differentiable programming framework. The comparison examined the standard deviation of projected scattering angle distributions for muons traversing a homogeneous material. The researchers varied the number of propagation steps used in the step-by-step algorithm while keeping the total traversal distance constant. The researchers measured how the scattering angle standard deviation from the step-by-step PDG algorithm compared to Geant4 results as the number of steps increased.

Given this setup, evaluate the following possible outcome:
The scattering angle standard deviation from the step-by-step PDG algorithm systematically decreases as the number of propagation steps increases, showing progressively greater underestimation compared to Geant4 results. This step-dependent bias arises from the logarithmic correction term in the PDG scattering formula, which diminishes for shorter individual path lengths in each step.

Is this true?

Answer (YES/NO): YES